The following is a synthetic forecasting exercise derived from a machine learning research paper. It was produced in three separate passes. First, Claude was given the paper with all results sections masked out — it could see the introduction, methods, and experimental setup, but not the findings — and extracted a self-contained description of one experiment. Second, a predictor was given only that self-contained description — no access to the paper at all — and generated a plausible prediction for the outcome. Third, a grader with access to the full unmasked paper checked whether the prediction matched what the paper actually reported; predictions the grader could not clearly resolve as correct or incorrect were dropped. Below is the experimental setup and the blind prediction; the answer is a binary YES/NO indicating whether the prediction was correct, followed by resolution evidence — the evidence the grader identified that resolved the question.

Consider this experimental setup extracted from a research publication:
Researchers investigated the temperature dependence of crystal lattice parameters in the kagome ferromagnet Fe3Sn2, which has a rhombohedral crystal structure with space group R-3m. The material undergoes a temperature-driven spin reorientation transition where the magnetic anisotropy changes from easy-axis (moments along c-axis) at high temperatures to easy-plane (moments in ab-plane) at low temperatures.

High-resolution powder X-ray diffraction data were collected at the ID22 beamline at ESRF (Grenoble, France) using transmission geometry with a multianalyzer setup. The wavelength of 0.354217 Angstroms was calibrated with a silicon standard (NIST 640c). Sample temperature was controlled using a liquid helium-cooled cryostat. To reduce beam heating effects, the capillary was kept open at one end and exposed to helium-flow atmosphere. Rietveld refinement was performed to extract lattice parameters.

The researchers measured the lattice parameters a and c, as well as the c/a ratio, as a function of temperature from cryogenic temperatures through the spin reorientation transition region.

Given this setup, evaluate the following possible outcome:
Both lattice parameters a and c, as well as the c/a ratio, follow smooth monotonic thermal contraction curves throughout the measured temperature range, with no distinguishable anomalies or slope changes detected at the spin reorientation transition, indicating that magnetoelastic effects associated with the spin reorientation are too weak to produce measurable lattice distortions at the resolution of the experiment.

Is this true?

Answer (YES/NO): NO